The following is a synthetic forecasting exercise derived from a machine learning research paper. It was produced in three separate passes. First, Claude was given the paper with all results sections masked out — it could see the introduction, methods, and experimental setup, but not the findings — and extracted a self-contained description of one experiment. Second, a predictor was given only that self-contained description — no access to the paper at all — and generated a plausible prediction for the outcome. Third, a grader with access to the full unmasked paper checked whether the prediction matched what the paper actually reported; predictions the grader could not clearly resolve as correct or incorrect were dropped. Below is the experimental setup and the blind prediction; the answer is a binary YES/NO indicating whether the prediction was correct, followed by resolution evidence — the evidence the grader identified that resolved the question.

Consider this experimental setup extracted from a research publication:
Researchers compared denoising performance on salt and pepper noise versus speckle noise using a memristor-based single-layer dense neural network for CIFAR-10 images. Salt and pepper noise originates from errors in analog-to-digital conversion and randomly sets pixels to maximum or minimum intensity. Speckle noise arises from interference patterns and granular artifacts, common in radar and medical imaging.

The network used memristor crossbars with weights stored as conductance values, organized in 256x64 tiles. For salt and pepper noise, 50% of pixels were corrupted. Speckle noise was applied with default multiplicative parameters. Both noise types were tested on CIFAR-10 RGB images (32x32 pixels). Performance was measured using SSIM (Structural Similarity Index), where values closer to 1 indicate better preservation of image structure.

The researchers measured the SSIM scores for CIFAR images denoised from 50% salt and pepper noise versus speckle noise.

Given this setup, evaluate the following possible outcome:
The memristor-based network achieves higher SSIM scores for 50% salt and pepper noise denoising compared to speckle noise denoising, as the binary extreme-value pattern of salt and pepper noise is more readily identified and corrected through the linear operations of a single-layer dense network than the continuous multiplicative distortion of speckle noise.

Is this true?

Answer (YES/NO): NO